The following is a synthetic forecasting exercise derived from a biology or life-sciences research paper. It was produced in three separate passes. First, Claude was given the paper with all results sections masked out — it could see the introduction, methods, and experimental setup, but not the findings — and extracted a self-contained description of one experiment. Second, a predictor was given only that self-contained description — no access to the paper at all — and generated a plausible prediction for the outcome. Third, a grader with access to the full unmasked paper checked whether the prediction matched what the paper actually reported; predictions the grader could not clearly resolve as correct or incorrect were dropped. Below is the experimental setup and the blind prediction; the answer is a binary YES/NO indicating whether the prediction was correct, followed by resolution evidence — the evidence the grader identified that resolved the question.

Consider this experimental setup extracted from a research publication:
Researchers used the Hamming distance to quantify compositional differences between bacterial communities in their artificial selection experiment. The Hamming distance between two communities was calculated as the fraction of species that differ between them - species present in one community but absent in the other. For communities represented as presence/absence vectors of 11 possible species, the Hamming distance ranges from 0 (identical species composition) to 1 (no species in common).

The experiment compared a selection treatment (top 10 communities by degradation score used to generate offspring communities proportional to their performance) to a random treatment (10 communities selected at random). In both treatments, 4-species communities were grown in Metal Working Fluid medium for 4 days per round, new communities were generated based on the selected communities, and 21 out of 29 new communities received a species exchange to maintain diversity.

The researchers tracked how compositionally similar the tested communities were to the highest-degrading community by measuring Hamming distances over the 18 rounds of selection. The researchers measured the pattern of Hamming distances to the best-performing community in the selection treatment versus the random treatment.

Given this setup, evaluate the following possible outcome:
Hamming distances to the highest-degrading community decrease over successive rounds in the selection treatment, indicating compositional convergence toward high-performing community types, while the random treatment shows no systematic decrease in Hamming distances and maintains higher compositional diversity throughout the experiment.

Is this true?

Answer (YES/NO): NO